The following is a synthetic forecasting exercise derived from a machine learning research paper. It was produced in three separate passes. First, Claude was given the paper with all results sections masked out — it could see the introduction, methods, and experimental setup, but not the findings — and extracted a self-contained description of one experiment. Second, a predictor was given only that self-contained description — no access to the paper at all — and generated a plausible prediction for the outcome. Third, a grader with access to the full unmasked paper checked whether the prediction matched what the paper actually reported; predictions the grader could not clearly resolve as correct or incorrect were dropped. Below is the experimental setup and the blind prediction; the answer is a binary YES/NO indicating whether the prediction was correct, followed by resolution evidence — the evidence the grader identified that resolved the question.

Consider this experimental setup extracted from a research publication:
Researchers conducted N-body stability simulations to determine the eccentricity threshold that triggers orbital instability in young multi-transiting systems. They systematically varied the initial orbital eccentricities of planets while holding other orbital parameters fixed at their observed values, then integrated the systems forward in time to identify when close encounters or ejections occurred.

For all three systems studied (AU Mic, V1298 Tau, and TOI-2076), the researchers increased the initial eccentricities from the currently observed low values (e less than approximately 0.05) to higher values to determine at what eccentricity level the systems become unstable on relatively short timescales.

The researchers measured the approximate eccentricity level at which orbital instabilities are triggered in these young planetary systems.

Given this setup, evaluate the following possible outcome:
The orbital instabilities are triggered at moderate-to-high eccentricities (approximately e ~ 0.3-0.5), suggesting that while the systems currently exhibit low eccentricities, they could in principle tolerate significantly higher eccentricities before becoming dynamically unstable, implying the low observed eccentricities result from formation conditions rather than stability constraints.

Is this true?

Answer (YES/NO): NO